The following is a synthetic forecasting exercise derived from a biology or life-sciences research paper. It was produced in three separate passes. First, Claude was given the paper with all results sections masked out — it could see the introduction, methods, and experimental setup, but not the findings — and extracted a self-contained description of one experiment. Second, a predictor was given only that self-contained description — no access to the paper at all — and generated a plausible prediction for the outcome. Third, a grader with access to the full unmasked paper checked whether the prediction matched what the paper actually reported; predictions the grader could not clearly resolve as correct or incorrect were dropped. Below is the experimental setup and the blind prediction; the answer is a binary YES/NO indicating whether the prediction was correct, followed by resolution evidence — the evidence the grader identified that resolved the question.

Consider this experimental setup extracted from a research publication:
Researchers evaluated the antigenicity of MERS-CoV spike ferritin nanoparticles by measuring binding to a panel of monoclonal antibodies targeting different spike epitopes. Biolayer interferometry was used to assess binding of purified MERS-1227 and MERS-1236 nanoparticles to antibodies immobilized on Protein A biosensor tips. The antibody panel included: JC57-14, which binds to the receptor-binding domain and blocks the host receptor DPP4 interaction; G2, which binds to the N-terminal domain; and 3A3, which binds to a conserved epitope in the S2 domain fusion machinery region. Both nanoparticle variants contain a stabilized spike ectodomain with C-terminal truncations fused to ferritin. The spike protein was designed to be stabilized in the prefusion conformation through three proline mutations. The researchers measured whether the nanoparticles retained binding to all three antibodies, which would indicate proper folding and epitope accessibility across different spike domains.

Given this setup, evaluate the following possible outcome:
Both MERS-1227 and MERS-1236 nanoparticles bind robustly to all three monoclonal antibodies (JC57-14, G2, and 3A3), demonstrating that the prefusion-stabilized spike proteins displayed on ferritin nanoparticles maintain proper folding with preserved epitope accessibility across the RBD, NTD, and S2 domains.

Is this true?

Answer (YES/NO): YES